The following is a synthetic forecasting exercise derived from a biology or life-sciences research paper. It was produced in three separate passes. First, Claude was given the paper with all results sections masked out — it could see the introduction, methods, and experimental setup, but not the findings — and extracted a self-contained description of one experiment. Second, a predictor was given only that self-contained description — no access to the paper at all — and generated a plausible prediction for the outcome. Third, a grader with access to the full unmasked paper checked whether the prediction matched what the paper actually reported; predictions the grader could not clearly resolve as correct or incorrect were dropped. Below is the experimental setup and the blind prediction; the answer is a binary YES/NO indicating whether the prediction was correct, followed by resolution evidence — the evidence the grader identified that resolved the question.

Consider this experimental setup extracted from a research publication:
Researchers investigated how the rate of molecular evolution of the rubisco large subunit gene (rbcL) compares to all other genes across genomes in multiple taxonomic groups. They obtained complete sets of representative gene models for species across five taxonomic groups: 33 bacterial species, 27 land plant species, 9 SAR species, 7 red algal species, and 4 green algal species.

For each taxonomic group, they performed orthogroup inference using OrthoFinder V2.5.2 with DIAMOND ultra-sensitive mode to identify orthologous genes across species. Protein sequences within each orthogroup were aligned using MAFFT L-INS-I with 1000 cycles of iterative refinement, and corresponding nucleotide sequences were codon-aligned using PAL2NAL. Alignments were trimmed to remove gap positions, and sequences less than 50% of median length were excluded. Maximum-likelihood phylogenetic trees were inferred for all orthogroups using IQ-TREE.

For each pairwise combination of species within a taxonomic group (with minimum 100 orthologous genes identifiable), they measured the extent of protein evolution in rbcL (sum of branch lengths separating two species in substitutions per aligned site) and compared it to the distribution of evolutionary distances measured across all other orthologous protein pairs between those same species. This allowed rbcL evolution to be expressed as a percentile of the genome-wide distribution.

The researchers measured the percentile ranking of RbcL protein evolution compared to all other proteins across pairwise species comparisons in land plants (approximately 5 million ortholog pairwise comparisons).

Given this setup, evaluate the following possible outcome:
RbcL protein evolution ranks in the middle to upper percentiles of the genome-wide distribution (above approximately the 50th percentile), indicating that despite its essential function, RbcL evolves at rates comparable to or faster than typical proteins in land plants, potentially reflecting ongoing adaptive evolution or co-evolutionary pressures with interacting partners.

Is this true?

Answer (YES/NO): NO